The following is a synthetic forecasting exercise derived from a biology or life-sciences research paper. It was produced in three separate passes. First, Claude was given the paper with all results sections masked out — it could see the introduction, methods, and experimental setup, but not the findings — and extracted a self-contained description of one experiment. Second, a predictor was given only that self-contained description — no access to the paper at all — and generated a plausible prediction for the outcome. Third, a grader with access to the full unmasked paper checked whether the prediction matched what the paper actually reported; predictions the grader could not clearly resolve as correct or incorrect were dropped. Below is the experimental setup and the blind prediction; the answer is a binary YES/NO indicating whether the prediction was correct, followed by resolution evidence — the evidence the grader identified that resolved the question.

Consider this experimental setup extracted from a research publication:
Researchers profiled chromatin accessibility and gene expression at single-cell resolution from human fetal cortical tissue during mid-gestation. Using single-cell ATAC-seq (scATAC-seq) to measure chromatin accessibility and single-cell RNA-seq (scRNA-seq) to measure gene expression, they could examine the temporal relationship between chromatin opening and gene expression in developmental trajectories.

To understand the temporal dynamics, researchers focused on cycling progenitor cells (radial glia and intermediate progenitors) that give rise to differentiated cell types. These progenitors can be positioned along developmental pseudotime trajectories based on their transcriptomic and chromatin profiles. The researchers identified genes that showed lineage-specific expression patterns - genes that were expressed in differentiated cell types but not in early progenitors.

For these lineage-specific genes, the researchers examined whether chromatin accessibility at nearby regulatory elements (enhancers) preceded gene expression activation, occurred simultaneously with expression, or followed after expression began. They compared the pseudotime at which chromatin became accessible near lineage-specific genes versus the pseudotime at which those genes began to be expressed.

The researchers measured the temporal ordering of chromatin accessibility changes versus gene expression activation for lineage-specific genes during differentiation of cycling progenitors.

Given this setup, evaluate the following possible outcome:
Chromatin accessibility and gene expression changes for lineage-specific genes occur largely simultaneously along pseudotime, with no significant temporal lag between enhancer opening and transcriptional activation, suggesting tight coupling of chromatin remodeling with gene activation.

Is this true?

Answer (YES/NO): NO